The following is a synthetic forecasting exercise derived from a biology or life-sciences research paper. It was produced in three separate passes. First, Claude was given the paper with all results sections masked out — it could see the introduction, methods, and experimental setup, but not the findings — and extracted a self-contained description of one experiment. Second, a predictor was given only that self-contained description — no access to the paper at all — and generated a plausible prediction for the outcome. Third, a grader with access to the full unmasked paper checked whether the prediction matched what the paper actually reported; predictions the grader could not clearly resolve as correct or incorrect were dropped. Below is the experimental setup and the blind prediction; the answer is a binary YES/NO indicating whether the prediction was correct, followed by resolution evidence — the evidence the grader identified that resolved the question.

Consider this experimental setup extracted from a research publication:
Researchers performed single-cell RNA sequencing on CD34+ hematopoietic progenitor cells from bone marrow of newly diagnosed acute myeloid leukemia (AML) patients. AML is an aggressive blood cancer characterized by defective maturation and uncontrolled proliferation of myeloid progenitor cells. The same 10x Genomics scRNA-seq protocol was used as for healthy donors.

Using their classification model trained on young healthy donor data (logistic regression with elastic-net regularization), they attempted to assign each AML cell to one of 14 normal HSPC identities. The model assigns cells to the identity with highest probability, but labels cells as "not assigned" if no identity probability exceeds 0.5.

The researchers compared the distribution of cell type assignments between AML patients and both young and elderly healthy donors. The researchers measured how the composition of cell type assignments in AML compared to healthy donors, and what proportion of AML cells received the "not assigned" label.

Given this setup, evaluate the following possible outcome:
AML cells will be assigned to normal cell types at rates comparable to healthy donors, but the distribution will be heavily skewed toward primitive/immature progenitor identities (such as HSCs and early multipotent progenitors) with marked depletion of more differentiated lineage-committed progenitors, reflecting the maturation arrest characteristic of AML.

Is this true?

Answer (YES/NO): YES